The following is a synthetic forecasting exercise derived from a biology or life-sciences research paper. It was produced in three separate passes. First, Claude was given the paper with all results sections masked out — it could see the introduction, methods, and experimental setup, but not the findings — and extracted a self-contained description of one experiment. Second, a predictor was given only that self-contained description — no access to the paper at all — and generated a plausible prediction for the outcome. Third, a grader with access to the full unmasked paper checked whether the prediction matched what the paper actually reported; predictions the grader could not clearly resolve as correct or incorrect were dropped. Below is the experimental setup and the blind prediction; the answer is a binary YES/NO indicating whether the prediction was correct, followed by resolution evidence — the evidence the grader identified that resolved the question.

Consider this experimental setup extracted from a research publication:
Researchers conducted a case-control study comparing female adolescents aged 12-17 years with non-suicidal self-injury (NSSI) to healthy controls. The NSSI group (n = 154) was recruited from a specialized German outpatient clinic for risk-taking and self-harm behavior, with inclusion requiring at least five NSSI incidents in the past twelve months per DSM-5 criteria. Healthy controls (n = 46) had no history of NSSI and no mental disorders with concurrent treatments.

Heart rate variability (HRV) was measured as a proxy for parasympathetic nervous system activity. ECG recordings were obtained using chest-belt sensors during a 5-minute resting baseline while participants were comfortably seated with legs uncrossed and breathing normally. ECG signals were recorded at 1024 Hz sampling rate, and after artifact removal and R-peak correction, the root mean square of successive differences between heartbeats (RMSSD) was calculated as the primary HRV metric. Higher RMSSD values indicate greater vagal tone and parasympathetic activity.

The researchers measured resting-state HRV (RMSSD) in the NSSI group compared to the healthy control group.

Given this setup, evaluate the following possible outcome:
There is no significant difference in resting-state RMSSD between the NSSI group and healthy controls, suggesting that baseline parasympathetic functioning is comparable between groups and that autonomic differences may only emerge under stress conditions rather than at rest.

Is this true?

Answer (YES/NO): NO